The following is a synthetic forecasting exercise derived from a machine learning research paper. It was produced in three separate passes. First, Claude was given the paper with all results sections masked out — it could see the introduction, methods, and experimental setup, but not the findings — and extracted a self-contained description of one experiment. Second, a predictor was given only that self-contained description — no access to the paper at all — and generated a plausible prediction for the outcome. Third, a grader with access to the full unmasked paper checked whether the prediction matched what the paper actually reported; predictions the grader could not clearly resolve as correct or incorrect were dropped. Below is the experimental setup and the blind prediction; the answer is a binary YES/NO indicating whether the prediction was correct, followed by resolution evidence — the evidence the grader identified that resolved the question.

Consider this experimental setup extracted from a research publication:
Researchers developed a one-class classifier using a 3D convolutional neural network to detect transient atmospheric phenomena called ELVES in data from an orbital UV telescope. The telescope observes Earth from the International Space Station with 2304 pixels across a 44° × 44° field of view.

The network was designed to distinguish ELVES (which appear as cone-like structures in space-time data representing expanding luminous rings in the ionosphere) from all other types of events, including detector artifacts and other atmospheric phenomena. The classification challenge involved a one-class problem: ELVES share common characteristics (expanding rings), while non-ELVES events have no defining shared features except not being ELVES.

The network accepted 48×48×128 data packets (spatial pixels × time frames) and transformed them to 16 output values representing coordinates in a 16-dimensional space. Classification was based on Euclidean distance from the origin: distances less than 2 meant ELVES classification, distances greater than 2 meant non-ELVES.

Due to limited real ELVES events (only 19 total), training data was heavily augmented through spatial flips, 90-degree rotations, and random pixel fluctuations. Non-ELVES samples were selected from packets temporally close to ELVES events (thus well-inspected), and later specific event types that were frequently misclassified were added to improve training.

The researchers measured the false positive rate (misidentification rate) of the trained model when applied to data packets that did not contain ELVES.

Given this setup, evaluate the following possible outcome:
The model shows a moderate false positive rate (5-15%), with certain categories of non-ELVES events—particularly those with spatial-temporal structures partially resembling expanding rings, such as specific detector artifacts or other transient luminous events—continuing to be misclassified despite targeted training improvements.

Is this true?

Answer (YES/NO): NO